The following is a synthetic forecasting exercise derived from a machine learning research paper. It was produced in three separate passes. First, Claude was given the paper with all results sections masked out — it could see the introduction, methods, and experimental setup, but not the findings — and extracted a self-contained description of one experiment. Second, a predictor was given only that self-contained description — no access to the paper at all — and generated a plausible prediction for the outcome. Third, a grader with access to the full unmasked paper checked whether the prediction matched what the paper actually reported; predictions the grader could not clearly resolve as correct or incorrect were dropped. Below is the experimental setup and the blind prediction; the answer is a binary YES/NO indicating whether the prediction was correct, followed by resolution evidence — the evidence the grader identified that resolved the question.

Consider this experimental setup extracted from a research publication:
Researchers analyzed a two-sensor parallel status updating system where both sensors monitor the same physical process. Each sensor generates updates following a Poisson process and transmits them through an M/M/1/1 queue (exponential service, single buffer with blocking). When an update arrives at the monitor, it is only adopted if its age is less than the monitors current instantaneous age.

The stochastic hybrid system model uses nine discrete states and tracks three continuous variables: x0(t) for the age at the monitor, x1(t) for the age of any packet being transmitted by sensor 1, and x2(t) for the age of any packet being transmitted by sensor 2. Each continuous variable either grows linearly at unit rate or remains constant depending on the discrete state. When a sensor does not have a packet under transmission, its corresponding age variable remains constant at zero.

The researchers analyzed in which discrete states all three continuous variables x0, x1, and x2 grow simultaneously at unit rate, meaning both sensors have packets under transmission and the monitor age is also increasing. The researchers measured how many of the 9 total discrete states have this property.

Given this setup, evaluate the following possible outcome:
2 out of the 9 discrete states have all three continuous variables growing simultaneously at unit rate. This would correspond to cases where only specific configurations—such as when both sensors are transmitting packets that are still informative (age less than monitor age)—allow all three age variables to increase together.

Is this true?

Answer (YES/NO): NO